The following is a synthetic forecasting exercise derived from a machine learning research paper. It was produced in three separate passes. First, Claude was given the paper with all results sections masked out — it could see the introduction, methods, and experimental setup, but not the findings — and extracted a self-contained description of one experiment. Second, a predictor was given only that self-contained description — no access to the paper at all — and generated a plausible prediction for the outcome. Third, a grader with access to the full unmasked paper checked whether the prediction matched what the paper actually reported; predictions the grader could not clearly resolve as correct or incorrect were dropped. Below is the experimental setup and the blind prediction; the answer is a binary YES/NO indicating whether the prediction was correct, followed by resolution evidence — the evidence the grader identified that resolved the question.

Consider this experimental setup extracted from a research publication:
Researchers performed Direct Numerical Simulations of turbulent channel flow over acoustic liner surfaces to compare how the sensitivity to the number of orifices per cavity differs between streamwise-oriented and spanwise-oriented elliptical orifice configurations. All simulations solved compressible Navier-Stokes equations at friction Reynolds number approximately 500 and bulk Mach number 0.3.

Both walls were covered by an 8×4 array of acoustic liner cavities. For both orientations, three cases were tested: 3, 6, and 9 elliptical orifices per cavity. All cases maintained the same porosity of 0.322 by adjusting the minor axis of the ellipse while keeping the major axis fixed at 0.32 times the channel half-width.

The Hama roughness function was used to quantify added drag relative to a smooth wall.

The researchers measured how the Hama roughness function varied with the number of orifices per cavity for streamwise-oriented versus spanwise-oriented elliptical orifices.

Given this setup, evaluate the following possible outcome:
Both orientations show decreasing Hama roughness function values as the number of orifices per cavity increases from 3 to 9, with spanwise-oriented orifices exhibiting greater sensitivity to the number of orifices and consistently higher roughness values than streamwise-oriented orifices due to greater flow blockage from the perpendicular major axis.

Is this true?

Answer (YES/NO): NO